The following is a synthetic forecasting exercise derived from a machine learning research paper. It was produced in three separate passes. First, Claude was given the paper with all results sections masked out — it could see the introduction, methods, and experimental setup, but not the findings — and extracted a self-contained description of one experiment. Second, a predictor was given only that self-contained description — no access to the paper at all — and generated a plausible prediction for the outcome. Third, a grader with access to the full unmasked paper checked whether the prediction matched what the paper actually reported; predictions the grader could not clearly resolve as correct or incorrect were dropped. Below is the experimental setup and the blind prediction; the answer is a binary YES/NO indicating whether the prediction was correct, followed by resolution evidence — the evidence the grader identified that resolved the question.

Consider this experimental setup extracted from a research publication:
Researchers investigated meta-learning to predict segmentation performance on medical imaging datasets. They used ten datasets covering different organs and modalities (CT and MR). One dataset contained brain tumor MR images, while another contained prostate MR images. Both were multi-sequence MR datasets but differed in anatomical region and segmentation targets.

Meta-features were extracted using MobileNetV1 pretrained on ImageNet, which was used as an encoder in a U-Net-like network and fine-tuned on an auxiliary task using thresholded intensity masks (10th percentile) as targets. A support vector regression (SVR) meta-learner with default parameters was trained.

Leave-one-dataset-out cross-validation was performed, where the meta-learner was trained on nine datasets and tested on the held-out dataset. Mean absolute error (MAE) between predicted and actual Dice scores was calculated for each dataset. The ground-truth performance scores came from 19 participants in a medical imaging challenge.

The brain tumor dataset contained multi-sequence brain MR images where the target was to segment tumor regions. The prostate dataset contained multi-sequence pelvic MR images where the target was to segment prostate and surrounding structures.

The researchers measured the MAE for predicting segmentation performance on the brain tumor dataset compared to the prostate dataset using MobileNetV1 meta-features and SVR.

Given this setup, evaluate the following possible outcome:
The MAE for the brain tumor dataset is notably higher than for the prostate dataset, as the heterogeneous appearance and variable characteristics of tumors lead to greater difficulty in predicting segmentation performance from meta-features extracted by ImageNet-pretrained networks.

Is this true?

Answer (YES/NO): YES